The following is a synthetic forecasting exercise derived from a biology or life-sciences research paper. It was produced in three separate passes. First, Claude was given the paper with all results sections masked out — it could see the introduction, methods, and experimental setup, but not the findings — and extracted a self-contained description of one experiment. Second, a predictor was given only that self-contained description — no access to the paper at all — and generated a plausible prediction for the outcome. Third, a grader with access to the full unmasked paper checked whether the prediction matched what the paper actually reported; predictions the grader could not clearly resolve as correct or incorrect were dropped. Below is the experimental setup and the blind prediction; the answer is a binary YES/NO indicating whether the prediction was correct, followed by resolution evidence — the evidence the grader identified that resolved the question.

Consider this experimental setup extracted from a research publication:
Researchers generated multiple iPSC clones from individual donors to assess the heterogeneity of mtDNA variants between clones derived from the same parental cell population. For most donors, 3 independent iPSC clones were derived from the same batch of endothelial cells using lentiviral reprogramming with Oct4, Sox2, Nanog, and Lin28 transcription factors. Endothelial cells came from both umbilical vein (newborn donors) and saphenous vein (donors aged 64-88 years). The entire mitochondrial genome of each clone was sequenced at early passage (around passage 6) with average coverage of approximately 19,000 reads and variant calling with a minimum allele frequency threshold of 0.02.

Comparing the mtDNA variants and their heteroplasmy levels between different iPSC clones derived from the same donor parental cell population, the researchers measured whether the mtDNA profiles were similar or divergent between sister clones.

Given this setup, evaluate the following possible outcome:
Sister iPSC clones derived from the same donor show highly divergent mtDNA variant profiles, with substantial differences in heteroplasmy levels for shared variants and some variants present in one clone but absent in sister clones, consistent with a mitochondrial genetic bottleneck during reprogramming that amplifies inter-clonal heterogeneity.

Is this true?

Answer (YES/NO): NO